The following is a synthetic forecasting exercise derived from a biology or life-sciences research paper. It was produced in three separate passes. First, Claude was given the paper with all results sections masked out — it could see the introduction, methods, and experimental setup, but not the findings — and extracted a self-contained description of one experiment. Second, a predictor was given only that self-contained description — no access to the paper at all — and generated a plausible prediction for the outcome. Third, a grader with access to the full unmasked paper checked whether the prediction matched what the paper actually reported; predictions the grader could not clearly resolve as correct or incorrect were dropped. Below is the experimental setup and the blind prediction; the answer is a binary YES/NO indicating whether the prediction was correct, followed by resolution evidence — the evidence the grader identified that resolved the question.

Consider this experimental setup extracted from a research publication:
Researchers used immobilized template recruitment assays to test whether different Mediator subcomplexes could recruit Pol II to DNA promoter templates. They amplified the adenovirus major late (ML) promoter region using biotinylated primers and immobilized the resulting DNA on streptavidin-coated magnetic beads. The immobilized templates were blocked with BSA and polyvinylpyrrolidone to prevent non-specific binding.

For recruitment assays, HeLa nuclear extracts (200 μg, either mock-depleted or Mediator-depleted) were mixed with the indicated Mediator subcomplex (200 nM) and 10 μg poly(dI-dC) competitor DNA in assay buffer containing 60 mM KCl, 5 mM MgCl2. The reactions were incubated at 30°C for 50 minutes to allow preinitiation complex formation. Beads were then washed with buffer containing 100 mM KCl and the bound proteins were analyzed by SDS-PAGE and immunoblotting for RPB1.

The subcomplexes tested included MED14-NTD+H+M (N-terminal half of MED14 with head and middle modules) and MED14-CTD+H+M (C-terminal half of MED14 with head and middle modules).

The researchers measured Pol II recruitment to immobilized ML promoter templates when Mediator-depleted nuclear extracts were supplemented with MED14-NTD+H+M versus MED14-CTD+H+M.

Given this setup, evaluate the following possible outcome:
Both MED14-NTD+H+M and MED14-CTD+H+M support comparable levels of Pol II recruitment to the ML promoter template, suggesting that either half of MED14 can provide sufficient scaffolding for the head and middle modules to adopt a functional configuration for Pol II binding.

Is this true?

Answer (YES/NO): NO